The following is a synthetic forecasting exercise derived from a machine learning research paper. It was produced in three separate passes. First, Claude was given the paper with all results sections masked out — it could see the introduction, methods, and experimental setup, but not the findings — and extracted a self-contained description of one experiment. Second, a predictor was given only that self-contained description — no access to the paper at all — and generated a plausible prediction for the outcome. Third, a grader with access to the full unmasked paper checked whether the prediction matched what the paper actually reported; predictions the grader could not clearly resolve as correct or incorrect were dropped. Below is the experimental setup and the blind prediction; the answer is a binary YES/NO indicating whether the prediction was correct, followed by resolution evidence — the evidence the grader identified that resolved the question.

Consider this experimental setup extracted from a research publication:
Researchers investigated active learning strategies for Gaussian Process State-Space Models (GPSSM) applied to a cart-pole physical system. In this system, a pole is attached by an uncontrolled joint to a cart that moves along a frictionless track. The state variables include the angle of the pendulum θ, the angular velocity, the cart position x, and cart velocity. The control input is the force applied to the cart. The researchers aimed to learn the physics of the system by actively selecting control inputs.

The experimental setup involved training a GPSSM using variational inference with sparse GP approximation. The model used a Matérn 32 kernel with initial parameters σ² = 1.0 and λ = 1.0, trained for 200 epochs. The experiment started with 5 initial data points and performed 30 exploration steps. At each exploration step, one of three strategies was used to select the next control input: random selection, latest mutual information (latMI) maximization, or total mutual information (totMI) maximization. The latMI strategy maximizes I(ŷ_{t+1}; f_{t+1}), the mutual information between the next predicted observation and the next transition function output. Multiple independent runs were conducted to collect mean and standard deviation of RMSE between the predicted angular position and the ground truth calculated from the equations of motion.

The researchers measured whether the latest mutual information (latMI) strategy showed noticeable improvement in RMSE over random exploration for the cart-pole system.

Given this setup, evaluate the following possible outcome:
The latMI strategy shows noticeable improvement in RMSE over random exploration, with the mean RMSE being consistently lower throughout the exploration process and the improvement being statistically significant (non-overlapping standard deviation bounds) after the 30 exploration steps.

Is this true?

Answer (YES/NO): NO